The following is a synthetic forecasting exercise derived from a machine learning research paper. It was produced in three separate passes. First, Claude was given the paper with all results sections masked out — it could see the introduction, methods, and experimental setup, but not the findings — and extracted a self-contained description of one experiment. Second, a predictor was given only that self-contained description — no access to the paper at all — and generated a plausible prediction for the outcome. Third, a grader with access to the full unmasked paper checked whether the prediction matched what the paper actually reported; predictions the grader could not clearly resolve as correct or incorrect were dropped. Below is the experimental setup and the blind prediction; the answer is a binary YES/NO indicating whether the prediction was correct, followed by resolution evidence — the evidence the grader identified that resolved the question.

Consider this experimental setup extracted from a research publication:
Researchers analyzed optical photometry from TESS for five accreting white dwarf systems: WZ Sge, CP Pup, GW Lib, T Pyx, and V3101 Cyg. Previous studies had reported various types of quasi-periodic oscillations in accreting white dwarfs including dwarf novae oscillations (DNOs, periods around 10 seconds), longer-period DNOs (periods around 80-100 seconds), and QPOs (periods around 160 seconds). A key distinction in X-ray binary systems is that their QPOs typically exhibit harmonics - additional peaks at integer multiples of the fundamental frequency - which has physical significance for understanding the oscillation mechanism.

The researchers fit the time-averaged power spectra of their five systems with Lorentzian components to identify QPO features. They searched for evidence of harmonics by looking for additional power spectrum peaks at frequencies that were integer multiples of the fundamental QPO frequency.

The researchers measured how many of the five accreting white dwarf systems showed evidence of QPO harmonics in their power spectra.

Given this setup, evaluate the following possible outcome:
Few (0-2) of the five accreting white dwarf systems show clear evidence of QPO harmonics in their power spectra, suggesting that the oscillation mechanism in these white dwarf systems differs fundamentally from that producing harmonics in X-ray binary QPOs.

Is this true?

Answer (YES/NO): NO